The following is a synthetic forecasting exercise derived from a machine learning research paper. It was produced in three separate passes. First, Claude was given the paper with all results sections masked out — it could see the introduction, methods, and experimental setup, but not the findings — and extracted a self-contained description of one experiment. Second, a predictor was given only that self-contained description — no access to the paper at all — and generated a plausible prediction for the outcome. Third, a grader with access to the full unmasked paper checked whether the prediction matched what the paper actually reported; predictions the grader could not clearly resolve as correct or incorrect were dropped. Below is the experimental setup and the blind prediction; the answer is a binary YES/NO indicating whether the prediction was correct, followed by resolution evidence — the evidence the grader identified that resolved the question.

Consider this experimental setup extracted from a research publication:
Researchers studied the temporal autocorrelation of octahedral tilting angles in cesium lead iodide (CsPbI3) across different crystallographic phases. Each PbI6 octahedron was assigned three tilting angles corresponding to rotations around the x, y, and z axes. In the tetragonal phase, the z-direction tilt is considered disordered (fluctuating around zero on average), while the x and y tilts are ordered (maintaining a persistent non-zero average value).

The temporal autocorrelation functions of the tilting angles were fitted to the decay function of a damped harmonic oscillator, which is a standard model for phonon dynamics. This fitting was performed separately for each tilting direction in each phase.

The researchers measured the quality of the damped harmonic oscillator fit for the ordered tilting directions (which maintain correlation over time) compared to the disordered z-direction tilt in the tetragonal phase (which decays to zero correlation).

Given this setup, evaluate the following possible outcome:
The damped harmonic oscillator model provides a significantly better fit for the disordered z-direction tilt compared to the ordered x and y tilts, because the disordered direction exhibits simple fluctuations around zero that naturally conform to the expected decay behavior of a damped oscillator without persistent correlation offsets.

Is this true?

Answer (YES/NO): NO